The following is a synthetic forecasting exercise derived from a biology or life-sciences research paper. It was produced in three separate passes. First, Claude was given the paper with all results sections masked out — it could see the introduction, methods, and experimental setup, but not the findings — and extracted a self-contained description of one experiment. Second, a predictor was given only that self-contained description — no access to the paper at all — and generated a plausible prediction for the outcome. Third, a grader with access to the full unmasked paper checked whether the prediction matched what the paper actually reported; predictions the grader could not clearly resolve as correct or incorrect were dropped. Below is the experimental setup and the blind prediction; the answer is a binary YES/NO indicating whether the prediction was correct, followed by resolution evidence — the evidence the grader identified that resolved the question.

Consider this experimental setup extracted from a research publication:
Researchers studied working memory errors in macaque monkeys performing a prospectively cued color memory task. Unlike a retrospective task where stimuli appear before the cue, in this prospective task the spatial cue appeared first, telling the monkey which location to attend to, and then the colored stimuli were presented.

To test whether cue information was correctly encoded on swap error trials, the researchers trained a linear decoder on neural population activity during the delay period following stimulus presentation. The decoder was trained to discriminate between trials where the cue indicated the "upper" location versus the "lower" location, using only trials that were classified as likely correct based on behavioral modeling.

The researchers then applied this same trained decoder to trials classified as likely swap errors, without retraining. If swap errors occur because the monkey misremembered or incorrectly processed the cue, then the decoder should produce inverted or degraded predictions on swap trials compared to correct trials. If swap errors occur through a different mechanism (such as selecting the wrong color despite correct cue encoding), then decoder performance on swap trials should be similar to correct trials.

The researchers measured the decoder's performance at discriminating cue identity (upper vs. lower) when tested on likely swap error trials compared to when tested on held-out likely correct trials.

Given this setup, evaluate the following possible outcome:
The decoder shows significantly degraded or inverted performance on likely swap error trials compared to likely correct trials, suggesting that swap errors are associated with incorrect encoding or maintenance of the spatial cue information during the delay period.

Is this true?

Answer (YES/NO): YES